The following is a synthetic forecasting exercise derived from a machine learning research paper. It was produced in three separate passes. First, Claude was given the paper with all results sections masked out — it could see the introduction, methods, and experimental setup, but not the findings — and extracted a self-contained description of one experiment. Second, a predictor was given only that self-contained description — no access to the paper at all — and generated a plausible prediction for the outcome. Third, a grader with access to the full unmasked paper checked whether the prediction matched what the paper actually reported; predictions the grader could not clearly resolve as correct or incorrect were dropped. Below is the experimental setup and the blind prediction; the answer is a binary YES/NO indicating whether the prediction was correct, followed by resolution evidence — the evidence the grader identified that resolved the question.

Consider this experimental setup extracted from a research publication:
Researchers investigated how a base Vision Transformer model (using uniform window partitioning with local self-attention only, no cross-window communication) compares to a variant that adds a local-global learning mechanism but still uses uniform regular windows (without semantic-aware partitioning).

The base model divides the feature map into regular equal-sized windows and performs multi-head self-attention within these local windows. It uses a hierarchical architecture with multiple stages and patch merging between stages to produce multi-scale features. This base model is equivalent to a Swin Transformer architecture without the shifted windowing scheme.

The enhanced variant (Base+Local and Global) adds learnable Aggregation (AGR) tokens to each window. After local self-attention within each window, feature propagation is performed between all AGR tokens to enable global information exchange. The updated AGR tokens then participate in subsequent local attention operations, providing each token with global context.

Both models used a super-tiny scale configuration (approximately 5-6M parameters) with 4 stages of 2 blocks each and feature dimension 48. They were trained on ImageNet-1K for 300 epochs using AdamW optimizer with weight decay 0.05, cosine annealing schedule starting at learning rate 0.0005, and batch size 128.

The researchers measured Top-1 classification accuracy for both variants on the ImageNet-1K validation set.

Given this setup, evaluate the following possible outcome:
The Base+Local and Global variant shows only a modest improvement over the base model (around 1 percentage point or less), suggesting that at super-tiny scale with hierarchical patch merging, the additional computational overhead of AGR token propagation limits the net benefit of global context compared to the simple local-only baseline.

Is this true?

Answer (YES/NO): YES